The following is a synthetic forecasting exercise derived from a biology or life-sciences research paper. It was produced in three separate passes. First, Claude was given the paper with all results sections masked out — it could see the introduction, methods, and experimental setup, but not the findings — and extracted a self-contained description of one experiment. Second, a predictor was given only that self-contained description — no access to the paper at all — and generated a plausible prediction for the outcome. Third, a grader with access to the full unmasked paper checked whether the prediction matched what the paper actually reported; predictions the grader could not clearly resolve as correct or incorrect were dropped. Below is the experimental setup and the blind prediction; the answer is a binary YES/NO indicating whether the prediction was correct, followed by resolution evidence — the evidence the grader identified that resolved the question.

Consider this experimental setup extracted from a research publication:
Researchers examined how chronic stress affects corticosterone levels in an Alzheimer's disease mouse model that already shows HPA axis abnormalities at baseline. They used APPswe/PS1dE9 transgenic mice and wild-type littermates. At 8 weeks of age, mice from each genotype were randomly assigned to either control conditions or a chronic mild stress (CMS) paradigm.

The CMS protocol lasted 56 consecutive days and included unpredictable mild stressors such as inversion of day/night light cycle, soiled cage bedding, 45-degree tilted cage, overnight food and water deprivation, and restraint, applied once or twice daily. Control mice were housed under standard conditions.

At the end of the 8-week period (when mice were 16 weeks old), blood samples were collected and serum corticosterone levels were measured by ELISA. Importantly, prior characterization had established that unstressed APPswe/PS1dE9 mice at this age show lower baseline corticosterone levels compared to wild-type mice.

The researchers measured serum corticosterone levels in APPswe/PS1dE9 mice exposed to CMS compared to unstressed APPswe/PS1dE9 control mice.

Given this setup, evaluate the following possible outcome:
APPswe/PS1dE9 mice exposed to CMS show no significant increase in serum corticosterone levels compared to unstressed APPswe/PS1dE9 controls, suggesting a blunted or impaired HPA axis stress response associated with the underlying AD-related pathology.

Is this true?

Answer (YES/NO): NO